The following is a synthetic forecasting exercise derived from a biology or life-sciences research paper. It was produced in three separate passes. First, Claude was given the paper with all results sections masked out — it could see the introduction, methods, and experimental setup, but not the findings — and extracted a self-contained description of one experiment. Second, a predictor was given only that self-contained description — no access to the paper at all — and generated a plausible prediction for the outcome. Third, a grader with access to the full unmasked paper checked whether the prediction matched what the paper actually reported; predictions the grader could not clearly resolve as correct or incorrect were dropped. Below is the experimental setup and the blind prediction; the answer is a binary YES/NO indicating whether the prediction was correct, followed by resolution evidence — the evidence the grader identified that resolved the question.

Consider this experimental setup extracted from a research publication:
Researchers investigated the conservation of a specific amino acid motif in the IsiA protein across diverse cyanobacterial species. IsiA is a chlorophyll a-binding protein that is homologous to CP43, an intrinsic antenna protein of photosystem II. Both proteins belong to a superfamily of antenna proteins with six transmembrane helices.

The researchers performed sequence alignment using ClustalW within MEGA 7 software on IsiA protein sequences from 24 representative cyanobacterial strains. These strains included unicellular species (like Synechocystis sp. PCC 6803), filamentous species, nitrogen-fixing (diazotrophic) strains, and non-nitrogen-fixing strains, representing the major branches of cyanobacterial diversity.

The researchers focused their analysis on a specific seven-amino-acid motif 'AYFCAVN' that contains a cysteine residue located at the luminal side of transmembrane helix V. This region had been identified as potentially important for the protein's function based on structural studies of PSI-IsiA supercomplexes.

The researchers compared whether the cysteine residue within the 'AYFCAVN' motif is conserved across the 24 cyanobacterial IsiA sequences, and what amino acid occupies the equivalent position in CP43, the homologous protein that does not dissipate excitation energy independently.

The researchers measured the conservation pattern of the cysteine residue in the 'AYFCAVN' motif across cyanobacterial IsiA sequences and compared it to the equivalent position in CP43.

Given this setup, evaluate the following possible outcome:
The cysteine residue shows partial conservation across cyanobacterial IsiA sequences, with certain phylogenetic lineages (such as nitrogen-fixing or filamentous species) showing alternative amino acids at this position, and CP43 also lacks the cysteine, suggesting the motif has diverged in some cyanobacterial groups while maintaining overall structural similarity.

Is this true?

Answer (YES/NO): NO